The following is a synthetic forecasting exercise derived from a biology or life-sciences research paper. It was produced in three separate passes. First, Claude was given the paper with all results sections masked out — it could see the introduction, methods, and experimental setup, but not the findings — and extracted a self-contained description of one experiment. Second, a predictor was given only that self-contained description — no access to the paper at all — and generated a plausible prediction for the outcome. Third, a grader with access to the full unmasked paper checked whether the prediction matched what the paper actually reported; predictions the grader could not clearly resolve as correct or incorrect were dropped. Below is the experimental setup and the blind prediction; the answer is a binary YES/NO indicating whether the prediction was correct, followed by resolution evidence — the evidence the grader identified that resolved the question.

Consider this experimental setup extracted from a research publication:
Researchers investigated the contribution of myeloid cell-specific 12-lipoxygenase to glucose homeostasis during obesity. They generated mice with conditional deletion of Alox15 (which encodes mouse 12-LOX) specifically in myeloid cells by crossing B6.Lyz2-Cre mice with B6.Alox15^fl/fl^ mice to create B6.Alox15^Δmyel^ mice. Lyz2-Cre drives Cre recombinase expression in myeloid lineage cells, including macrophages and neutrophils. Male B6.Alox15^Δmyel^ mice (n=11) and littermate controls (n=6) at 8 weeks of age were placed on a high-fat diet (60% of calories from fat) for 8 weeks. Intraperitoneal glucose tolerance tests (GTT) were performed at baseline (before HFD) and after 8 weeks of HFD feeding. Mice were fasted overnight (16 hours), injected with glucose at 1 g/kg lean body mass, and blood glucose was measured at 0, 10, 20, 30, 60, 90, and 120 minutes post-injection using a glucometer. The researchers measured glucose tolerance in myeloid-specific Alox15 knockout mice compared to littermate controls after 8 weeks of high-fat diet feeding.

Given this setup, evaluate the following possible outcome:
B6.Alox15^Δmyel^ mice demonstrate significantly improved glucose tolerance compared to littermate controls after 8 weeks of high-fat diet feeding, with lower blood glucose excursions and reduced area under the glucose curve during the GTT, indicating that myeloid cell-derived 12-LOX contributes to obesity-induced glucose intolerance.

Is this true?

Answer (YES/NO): NO